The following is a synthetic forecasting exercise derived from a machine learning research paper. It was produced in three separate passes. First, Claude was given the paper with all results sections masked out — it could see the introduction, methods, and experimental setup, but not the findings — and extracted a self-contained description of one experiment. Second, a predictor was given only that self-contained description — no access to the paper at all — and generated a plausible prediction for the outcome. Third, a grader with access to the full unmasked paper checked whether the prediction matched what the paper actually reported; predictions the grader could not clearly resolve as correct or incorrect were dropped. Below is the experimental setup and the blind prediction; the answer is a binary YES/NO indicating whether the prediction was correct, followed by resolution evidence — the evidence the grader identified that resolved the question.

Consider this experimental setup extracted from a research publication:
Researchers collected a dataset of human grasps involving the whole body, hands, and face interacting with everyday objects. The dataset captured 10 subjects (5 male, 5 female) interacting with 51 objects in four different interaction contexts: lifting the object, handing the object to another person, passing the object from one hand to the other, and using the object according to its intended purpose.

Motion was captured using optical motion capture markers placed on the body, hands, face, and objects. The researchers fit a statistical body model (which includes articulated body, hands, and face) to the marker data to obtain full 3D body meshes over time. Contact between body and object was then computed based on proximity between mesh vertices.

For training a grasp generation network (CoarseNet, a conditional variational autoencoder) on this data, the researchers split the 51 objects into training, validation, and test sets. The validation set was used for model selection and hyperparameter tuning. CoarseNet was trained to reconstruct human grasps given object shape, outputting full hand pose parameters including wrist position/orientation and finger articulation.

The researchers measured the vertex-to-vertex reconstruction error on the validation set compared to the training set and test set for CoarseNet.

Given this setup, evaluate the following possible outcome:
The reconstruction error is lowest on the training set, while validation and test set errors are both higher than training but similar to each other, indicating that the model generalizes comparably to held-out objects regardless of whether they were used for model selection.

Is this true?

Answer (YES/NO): NO